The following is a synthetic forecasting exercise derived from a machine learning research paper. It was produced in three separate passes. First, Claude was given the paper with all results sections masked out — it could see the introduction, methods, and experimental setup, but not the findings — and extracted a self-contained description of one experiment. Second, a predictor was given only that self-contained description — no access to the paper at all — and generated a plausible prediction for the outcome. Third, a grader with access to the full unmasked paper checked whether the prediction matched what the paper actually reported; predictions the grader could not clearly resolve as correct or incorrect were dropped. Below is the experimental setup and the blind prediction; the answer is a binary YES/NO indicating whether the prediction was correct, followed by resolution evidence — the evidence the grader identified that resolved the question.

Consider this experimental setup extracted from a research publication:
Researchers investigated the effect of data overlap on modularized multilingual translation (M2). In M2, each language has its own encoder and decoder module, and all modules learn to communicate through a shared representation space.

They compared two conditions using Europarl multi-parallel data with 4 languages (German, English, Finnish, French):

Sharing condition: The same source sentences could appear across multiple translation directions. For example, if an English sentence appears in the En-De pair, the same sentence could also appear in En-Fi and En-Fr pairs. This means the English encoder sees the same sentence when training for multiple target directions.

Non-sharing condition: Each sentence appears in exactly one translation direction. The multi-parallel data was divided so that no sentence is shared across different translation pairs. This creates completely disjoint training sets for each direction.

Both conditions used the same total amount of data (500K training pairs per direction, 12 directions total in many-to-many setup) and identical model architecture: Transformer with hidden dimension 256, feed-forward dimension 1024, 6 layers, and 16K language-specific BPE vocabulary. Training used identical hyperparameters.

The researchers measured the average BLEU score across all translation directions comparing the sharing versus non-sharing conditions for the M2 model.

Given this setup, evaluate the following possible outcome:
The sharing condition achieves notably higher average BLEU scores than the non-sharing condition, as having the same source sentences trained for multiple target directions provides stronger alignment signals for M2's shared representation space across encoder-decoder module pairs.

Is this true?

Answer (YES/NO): NO